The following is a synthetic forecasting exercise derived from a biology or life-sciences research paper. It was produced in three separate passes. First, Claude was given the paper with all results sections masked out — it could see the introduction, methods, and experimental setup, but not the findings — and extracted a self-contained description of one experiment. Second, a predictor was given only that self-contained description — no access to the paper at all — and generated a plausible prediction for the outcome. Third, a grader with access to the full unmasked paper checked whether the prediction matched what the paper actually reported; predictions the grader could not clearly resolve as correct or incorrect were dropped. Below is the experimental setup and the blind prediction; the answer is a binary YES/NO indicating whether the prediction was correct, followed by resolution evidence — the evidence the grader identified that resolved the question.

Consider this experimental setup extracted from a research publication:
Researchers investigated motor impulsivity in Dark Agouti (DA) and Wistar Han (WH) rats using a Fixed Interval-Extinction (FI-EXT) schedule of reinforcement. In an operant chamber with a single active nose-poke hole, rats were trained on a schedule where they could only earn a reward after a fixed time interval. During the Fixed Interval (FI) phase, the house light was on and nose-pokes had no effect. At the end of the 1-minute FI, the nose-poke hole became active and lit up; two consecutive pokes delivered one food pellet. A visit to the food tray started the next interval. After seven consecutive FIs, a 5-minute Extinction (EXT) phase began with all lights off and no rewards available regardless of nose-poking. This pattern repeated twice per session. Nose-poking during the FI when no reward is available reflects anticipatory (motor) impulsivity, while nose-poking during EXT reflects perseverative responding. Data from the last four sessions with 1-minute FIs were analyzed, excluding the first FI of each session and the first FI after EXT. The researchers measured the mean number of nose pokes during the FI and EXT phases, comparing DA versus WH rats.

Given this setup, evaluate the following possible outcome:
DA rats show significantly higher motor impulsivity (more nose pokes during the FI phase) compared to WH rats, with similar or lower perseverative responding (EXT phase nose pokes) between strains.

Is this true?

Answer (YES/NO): NO